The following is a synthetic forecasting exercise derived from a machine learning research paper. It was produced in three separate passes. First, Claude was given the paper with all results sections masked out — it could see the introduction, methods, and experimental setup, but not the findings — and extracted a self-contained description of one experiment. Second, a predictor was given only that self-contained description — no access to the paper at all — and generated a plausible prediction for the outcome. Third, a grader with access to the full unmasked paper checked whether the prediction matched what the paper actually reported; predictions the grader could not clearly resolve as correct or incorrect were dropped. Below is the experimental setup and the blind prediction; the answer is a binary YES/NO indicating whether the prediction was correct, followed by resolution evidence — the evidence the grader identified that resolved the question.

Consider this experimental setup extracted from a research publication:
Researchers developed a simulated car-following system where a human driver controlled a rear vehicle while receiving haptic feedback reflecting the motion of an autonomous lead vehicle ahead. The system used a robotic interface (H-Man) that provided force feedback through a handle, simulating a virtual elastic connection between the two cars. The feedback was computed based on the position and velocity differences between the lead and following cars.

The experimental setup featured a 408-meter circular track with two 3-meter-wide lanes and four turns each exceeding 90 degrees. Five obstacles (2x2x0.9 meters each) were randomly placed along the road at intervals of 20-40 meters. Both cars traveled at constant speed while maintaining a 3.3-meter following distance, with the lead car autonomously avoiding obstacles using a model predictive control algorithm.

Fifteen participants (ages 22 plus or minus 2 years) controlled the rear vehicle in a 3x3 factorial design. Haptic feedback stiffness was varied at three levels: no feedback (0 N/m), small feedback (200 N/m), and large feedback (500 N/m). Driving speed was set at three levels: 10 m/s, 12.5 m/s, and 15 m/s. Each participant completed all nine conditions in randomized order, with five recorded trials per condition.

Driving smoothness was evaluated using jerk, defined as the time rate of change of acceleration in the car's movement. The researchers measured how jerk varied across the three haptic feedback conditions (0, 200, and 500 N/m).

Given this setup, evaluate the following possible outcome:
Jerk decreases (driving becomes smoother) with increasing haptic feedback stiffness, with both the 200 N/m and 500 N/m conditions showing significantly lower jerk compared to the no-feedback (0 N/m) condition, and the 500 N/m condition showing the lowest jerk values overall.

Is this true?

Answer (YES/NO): NO